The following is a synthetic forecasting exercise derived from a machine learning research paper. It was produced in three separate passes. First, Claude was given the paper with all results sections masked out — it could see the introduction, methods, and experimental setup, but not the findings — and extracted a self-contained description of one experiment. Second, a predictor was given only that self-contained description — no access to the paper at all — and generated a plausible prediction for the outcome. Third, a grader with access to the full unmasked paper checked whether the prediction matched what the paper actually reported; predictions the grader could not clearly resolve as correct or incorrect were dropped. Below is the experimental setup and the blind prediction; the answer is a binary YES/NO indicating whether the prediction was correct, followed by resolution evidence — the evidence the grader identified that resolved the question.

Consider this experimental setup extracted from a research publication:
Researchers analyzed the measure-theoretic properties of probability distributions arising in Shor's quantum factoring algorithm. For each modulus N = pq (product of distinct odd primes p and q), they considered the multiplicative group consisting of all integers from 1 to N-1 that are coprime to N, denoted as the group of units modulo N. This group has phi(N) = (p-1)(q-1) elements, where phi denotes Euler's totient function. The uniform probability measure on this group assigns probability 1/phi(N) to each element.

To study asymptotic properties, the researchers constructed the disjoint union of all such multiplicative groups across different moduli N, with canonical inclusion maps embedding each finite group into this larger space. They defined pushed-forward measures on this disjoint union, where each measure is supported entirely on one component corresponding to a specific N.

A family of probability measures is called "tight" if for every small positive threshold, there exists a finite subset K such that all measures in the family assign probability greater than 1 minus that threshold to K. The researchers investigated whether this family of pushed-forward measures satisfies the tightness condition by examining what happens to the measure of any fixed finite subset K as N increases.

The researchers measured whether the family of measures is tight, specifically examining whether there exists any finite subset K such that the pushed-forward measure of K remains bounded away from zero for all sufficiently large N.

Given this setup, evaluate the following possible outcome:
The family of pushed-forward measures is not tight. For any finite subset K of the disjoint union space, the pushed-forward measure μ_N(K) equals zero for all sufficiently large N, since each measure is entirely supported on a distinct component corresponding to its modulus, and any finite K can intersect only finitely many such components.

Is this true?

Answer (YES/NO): YES